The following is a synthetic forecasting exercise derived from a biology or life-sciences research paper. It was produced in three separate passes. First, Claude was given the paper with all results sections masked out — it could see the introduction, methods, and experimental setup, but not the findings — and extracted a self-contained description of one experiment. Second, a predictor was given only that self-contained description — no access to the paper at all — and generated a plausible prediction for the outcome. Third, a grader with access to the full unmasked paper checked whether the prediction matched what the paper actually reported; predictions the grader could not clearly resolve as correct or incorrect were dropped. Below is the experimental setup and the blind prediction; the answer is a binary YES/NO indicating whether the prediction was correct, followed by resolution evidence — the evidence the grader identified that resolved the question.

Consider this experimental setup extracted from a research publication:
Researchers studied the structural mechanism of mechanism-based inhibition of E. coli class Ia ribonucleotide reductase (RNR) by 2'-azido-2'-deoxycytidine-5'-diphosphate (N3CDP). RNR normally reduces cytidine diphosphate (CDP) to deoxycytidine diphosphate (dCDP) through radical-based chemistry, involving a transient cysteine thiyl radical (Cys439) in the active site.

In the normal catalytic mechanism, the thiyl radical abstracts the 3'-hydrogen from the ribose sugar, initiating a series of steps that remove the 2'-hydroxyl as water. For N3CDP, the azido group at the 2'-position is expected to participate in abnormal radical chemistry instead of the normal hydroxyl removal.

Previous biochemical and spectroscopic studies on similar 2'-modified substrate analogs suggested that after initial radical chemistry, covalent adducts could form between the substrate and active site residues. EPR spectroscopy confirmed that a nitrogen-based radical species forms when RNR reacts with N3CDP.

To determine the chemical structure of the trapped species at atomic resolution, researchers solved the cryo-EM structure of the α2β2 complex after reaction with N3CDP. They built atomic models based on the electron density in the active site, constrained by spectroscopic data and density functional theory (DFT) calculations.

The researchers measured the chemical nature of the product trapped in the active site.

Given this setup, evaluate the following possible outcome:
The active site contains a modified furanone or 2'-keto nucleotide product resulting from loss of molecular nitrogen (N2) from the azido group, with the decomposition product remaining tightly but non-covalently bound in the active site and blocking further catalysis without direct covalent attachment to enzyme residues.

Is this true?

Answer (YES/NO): NO